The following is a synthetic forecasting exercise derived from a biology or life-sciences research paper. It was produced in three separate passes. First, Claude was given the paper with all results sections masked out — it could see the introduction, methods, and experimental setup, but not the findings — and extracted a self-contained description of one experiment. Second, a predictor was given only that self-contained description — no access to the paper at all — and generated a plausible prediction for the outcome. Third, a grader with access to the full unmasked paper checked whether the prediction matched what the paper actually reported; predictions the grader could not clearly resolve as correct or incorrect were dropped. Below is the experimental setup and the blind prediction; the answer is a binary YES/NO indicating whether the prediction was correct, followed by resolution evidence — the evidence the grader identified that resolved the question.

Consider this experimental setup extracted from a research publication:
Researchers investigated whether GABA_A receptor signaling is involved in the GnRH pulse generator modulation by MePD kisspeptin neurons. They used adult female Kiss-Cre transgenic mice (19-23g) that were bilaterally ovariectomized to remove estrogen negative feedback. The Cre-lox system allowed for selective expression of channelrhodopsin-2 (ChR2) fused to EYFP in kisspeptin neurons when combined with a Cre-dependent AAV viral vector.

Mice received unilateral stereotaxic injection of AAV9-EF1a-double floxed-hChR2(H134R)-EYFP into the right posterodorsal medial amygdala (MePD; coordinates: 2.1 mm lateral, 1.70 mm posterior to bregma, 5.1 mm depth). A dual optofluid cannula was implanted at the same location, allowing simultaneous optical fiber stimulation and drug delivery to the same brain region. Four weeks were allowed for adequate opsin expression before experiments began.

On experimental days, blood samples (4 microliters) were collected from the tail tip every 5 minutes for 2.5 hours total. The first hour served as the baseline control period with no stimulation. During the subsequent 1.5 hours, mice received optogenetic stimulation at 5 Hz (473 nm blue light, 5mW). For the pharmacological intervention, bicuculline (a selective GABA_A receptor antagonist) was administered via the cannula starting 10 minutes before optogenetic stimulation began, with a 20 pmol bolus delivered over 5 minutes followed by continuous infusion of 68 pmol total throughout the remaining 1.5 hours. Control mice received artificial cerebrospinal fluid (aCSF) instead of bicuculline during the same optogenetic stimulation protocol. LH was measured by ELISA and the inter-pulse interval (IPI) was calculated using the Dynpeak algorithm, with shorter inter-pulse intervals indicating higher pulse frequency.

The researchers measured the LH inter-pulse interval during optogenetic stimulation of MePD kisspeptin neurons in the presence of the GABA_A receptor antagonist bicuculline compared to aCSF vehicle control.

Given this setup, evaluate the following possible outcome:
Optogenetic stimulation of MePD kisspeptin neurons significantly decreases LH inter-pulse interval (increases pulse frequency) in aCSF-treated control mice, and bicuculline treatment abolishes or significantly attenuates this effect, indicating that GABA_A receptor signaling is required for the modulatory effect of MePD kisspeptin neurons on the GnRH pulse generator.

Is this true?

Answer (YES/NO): NO